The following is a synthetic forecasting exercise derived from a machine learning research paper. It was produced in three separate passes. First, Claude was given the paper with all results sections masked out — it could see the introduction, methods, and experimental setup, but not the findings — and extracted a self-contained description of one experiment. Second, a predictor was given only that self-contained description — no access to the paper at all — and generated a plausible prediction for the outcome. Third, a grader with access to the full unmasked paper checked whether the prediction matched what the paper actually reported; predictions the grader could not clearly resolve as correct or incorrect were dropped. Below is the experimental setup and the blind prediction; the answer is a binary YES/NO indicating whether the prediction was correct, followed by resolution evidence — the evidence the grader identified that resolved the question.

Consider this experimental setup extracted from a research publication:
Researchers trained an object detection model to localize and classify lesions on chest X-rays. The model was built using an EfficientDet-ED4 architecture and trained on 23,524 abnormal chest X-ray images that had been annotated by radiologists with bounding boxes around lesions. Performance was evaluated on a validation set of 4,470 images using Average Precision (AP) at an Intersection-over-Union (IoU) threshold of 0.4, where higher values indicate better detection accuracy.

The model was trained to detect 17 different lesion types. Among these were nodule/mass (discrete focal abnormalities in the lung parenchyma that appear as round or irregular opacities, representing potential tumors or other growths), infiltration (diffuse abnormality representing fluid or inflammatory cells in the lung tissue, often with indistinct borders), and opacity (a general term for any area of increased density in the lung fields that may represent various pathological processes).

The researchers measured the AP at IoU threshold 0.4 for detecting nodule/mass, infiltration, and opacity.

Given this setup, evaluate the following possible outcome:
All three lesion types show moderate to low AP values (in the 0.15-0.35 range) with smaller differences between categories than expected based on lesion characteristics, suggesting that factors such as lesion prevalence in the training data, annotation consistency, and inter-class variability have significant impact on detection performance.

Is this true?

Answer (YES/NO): YES